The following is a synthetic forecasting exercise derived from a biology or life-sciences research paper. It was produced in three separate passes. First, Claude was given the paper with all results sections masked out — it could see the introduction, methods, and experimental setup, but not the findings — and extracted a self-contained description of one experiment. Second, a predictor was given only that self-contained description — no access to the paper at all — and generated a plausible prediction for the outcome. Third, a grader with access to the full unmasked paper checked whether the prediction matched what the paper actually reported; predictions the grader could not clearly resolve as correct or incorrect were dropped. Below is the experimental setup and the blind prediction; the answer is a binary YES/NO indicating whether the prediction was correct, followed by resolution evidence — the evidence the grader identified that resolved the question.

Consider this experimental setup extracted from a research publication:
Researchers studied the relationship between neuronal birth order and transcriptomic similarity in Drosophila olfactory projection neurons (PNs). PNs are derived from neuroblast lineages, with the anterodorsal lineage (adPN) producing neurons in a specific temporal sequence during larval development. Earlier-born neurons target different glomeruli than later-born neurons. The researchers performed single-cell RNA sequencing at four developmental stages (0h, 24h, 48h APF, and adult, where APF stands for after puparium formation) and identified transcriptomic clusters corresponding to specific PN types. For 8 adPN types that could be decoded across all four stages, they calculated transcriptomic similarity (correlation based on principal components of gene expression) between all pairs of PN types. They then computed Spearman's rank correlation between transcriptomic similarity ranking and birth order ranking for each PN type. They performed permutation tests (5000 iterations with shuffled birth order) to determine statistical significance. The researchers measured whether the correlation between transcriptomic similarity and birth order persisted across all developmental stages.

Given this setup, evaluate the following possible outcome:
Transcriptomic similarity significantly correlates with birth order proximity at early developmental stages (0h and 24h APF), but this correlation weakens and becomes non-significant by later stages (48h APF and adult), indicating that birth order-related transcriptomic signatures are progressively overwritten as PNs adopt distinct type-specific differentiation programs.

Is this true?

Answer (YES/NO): YES